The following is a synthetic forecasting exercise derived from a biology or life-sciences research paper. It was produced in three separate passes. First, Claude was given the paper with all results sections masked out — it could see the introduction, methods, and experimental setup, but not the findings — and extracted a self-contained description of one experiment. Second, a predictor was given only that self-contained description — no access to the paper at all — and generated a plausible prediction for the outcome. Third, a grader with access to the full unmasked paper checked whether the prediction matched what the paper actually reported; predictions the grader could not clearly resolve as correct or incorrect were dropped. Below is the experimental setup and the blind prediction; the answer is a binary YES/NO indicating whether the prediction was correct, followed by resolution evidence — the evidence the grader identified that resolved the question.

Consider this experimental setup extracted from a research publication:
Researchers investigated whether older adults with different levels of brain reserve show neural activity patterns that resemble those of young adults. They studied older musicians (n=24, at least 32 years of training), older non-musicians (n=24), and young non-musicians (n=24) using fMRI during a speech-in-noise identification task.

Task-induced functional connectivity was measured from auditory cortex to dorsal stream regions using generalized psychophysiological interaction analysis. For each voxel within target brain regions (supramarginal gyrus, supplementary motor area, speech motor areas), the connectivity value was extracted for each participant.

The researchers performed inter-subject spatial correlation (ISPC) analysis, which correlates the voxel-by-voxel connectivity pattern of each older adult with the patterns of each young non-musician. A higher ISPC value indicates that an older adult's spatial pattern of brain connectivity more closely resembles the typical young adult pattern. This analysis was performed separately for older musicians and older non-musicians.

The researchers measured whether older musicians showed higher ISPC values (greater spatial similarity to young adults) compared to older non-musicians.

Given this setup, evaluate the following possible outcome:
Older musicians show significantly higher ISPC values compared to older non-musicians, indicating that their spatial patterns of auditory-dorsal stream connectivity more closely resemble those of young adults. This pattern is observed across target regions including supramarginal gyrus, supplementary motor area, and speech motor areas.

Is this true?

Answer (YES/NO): NO